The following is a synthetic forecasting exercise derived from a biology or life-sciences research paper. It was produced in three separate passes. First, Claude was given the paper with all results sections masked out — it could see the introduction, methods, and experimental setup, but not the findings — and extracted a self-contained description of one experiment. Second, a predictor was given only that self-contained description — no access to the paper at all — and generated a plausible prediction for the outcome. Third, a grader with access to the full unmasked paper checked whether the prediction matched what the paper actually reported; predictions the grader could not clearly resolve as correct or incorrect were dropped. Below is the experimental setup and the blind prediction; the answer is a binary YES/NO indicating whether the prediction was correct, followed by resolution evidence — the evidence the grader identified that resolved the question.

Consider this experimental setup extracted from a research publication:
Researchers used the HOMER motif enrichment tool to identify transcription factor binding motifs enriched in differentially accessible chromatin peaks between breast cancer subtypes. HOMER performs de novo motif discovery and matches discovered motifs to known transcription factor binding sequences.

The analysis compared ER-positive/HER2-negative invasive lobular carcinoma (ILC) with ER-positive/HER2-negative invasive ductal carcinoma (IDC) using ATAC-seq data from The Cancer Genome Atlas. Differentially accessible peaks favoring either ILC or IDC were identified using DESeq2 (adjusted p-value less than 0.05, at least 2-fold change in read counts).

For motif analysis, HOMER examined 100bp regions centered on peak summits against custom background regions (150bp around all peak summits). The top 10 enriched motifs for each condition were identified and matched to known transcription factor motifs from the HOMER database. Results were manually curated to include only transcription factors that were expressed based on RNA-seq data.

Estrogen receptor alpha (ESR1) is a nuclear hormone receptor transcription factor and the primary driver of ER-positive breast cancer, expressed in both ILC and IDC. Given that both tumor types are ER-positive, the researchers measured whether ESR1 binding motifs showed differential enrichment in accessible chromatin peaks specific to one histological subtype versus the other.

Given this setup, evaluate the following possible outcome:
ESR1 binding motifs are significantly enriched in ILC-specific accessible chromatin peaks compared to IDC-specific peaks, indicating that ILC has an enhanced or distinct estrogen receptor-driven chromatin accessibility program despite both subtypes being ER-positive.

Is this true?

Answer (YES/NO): NO